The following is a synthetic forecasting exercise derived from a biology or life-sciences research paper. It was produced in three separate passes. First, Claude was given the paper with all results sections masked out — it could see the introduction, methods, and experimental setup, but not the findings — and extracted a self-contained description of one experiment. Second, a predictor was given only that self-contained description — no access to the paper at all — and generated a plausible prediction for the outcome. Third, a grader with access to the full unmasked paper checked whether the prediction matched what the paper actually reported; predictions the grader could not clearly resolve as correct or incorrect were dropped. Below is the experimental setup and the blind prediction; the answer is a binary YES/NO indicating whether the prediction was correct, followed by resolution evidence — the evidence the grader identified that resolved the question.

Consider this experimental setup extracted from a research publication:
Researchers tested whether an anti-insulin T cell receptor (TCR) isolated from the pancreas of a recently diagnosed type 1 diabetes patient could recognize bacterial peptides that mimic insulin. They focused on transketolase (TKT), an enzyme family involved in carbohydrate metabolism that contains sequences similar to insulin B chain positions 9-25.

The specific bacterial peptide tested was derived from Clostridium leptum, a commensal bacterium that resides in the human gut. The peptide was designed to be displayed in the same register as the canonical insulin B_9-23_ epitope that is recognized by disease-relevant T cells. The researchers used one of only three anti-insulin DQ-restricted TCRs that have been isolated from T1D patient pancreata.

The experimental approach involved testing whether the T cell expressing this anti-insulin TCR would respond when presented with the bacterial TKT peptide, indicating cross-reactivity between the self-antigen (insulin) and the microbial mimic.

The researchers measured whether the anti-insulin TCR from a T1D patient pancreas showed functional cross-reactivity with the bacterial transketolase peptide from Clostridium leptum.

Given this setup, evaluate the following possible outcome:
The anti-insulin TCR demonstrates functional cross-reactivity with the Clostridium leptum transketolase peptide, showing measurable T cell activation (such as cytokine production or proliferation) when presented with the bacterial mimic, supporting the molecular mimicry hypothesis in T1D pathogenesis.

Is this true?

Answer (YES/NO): YES